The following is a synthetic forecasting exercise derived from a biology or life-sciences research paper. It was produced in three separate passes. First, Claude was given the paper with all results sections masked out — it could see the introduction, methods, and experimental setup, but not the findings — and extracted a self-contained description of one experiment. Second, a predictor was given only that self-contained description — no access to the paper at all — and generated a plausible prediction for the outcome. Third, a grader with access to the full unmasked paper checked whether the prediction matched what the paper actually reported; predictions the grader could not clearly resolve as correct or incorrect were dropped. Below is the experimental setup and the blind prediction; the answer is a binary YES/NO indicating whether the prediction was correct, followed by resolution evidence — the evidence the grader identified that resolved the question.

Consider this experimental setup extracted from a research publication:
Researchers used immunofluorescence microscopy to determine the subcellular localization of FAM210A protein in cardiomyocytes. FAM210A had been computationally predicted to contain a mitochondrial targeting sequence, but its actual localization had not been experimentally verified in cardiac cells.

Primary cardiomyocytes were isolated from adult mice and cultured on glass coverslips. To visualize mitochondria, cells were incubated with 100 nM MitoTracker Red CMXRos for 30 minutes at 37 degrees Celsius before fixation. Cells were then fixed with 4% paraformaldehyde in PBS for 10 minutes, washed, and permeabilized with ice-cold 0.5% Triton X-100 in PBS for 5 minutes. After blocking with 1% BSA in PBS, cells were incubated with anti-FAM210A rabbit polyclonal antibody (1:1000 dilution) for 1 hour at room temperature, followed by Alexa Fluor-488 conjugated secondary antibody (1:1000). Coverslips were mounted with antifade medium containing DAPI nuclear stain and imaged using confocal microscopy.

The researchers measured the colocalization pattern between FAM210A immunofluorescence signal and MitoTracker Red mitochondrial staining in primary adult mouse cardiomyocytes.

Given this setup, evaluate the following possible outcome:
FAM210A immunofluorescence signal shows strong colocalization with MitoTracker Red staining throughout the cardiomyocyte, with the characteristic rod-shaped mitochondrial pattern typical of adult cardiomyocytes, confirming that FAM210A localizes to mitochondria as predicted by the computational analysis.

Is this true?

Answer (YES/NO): YES